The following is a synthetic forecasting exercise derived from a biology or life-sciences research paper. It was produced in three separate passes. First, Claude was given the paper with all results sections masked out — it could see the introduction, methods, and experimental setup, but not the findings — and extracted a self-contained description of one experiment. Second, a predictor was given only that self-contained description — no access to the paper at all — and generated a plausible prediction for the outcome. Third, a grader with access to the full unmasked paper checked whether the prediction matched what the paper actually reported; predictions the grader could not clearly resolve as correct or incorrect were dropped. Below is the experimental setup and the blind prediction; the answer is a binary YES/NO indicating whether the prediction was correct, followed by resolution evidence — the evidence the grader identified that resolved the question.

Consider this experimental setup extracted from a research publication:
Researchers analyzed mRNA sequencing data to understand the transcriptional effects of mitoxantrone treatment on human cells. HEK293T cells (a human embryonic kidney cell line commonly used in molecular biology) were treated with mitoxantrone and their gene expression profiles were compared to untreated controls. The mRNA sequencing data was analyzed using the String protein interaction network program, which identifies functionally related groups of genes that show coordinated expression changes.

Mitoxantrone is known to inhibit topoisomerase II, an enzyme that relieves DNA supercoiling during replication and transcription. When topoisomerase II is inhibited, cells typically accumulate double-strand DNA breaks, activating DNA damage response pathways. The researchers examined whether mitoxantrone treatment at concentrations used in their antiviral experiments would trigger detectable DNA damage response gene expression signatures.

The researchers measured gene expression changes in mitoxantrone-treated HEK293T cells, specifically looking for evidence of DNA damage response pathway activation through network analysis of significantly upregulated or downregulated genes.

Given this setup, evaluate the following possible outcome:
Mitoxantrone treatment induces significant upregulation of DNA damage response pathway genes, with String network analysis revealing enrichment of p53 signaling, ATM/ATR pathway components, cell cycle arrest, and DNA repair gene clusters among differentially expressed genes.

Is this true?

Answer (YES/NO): NO